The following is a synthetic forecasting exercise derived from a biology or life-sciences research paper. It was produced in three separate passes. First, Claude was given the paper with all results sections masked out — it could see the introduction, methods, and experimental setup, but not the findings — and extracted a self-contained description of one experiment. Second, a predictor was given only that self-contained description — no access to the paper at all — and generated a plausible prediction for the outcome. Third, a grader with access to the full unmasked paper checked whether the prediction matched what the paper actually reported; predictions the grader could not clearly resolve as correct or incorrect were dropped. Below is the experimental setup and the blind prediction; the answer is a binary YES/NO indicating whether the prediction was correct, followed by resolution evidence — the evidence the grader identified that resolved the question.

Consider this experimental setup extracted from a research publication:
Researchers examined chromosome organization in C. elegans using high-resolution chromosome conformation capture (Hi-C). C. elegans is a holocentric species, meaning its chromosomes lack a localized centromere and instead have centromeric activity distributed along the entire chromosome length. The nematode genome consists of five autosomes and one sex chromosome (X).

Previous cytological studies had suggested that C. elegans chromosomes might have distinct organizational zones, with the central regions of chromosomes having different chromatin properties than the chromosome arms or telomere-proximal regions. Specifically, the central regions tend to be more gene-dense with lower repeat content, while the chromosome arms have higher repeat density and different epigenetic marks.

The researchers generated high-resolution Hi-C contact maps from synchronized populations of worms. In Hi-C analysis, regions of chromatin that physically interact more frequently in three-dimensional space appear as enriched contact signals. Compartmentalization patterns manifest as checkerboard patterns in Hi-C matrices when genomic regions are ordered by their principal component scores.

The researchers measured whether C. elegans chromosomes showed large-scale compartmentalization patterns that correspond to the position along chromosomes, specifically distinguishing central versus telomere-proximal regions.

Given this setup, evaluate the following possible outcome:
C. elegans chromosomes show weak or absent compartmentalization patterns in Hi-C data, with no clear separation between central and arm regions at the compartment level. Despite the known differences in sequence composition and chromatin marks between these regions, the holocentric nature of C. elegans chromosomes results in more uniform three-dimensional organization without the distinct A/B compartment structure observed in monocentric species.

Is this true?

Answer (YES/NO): NO